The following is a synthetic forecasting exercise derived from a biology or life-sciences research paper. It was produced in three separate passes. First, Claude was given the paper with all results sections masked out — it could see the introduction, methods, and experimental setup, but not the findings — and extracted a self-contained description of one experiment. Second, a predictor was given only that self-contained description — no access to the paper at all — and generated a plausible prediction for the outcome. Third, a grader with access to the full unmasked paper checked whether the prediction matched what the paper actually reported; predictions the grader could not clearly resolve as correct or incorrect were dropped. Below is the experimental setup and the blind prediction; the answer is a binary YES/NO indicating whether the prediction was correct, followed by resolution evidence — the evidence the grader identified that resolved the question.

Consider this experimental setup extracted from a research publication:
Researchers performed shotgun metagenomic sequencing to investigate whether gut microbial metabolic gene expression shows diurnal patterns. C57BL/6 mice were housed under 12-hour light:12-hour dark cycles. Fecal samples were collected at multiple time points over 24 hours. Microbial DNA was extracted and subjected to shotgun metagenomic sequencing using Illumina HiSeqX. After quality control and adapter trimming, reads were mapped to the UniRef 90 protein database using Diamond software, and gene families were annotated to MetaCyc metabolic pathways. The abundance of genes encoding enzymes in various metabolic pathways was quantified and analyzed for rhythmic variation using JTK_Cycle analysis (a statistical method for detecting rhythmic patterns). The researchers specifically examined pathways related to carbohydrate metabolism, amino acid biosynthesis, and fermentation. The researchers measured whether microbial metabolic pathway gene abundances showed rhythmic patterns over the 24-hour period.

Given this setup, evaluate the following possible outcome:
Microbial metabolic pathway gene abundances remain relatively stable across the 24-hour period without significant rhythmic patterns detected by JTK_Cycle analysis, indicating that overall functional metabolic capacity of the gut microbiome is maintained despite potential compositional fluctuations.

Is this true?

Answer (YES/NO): NO